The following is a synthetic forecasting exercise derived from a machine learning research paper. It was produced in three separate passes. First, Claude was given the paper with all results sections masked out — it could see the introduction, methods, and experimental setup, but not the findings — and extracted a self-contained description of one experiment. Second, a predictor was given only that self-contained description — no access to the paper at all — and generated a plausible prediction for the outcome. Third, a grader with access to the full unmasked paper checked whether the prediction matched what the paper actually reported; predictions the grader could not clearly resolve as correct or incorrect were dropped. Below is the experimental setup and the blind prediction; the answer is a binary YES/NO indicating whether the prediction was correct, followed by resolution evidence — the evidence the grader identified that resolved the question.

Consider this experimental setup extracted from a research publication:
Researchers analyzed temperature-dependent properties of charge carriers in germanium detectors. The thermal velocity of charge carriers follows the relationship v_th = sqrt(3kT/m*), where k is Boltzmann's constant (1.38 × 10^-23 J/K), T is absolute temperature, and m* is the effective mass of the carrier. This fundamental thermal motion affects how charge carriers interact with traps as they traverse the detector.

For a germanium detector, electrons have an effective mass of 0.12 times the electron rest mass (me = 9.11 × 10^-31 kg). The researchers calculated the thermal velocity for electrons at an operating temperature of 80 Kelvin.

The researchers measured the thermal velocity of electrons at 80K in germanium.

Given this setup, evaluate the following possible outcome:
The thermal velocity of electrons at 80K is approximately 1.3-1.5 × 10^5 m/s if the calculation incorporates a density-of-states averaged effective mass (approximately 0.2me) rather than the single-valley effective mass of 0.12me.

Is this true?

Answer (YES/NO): NO